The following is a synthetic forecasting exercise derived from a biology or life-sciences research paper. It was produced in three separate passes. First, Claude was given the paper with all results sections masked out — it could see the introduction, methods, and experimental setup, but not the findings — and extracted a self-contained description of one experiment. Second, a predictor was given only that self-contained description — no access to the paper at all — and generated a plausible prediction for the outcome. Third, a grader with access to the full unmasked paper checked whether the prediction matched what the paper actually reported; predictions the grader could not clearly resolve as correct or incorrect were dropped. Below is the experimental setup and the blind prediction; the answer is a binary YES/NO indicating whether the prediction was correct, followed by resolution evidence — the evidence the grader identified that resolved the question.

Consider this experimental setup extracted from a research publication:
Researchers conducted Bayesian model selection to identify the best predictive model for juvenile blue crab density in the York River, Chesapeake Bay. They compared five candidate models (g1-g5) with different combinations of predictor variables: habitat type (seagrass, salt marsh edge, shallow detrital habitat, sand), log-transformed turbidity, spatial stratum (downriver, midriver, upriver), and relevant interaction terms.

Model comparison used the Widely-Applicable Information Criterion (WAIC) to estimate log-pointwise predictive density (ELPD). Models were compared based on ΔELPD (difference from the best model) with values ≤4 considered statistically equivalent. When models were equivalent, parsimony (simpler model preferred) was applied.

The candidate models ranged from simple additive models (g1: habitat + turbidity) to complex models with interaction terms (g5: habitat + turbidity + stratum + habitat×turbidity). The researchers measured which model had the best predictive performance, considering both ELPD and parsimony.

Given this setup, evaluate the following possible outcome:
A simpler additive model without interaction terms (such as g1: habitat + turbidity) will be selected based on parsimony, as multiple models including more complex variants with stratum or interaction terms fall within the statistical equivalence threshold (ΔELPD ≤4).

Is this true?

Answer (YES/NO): YES